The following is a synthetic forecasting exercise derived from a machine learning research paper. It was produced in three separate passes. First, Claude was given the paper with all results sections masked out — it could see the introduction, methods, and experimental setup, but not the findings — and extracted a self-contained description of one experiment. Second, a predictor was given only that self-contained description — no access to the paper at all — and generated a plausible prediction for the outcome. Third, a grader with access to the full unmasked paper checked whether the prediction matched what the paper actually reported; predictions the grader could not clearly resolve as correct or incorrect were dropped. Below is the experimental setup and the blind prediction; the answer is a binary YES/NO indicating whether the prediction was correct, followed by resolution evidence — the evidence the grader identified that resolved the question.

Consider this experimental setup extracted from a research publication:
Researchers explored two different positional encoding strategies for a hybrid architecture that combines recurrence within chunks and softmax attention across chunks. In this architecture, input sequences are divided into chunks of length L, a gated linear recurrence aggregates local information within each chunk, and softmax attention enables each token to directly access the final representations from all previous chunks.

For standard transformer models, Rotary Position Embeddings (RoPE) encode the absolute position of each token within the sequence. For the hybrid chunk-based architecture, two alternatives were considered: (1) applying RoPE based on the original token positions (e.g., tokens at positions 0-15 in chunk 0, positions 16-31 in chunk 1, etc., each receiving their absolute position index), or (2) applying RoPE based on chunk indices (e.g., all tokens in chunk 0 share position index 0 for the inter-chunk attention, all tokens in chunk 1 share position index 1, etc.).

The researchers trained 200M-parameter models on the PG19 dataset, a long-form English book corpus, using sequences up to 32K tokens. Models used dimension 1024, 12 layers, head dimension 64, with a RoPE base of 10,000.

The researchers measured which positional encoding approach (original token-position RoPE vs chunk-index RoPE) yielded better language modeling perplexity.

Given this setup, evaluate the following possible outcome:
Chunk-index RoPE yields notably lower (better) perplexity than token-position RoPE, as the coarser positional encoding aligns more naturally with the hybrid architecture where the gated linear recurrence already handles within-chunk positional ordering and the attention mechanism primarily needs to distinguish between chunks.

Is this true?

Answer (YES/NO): NO